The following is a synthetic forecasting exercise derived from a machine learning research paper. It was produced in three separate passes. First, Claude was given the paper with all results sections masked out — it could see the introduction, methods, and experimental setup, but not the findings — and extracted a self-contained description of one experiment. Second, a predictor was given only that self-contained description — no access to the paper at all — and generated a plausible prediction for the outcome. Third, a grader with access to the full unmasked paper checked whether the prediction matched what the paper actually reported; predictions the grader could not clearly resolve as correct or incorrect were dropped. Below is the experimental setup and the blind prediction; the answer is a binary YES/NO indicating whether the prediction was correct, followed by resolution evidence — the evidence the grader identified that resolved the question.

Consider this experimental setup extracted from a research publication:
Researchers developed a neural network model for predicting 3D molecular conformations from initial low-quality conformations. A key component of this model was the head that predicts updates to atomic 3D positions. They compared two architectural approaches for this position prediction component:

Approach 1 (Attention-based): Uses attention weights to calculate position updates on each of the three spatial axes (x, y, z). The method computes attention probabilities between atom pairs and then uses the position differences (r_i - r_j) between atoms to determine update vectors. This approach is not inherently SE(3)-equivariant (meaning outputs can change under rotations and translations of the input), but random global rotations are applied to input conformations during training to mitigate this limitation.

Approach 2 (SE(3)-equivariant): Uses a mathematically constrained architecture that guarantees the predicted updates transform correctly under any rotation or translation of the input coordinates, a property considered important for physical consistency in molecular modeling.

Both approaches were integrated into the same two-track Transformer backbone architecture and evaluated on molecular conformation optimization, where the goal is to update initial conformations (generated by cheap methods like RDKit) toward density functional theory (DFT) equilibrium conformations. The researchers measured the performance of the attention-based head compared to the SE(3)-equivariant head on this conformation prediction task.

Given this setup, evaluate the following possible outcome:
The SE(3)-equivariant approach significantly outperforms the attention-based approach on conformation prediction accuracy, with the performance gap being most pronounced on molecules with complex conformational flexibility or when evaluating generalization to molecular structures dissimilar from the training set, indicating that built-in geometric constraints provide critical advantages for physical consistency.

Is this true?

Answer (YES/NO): NO